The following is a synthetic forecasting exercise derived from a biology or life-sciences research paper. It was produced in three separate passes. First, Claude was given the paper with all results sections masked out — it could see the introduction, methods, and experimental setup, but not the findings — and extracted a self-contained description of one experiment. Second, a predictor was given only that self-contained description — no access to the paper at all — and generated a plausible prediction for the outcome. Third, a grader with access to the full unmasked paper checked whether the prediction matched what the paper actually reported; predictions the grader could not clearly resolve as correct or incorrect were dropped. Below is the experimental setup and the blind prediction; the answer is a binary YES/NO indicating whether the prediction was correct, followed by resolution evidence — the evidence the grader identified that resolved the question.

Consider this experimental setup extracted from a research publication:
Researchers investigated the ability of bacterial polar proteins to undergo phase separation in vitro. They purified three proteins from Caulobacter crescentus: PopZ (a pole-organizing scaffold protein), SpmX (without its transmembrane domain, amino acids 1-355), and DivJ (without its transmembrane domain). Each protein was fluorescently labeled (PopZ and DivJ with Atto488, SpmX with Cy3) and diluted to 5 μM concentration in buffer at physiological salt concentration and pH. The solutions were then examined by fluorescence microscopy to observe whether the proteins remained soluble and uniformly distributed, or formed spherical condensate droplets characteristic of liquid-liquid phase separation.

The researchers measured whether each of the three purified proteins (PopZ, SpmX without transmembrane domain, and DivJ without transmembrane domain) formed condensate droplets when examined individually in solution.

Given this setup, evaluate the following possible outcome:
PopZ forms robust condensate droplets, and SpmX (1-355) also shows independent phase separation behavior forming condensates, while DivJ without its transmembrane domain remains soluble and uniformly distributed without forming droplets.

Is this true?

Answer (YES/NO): YES